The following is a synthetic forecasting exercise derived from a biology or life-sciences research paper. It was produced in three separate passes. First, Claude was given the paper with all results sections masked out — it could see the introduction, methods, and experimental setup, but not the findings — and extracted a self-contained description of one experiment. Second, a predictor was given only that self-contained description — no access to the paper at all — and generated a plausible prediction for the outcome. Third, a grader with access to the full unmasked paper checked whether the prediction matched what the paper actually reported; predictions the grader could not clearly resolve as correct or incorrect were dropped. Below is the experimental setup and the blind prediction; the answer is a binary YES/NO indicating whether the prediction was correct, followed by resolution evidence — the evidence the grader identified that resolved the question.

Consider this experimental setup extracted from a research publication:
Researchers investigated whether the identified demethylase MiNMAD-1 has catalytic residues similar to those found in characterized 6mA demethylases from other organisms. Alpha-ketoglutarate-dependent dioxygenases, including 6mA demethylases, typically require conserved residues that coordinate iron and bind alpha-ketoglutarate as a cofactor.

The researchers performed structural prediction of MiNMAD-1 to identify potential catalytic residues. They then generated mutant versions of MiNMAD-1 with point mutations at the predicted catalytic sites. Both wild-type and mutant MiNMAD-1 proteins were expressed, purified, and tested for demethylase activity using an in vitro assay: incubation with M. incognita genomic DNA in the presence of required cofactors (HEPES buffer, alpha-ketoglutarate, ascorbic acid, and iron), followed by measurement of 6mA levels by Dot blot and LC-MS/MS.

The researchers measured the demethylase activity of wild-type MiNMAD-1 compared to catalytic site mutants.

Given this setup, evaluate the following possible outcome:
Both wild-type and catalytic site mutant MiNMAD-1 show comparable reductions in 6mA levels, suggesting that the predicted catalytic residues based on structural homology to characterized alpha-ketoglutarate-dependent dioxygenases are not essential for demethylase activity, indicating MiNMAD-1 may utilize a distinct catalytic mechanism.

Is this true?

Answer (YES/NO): NO